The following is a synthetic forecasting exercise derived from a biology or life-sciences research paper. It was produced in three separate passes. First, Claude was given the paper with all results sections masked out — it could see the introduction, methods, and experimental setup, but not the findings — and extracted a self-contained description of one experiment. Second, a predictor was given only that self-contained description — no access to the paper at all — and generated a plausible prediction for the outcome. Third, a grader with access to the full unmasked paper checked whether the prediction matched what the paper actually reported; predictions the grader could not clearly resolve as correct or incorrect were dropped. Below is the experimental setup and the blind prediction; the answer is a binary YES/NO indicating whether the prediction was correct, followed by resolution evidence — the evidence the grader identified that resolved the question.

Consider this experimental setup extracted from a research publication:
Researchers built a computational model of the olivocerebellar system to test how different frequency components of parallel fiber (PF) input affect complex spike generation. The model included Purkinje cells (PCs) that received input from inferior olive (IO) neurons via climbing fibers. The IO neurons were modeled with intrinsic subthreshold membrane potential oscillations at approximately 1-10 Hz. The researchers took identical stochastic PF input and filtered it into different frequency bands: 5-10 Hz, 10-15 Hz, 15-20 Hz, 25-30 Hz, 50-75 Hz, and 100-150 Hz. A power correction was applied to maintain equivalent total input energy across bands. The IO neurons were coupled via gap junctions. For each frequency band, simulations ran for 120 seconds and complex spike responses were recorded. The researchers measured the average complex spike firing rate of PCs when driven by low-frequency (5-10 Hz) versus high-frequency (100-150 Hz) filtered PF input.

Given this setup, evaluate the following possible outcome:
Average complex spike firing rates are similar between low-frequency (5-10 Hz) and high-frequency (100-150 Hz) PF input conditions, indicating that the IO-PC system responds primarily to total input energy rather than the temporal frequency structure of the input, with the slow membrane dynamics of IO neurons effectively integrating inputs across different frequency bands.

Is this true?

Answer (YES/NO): NO